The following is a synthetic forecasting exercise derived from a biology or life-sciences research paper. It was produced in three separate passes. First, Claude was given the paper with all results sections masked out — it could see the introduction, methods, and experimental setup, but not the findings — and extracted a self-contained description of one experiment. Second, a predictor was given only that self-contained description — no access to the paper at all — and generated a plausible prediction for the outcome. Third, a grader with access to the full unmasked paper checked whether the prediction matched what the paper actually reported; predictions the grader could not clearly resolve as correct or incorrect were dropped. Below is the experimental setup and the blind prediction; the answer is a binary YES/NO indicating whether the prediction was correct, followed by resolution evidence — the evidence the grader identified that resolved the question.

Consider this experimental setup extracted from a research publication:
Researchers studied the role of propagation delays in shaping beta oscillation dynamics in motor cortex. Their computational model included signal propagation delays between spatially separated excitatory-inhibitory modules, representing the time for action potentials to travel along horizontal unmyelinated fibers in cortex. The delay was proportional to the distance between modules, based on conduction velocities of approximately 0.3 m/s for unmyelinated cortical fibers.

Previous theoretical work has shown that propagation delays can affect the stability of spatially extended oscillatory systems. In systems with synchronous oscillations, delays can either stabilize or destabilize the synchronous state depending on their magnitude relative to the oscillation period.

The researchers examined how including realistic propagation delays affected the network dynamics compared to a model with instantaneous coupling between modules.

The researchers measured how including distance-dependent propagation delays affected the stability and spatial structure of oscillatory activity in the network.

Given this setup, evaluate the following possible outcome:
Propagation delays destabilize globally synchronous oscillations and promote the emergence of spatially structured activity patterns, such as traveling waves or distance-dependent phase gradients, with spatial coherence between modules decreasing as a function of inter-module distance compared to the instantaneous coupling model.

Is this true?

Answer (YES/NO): NO